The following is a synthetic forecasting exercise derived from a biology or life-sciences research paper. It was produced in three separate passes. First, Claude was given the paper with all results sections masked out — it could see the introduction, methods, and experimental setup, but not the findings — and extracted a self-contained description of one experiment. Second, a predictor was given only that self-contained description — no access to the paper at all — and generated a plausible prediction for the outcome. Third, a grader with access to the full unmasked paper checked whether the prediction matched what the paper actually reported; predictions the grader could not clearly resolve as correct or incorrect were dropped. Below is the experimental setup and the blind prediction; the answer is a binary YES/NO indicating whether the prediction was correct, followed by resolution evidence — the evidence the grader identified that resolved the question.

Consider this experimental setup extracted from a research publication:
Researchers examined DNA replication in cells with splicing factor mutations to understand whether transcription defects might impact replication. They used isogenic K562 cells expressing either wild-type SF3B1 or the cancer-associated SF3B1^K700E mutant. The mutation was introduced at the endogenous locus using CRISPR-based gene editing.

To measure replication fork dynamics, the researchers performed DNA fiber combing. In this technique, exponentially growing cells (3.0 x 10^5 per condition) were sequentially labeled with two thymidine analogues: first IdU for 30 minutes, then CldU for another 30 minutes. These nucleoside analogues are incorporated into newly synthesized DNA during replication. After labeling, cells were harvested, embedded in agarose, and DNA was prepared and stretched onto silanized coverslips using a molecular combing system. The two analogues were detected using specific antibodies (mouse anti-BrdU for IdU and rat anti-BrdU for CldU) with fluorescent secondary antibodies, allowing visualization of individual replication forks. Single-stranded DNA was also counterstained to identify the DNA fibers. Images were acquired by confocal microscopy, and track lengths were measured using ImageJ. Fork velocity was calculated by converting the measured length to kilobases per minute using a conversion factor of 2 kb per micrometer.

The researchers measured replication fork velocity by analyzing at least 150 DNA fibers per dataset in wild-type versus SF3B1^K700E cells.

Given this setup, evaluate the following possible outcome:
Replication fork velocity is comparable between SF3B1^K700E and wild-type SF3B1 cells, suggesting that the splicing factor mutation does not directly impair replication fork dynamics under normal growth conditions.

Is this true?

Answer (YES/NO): NO